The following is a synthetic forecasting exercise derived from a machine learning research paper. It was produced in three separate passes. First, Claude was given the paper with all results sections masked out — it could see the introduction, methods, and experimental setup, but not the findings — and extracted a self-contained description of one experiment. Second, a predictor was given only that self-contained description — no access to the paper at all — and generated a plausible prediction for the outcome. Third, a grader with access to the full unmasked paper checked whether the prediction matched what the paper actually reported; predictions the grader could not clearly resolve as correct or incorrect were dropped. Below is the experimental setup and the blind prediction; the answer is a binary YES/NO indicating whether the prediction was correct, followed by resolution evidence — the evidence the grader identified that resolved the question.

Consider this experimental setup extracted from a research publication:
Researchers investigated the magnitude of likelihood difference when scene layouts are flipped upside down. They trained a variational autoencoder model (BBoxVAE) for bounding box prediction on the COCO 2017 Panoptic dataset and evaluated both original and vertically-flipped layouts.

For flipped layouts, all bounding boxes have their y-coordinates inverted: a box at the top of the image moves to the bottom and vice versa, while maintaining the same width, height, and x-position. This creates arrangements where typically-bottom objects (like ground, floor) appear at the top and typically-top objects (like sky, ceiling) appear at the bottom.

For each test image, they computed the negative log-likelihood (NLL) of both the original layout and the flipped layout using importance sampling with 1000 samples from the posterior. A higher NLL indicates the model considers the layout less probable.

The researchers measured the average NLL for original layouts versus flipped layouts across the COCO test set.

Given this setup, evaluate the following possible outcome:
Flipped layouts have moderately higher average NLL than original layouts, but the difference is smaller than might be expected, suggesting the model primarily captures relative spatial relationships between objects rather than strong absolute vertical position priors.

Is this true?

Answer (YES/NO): NO